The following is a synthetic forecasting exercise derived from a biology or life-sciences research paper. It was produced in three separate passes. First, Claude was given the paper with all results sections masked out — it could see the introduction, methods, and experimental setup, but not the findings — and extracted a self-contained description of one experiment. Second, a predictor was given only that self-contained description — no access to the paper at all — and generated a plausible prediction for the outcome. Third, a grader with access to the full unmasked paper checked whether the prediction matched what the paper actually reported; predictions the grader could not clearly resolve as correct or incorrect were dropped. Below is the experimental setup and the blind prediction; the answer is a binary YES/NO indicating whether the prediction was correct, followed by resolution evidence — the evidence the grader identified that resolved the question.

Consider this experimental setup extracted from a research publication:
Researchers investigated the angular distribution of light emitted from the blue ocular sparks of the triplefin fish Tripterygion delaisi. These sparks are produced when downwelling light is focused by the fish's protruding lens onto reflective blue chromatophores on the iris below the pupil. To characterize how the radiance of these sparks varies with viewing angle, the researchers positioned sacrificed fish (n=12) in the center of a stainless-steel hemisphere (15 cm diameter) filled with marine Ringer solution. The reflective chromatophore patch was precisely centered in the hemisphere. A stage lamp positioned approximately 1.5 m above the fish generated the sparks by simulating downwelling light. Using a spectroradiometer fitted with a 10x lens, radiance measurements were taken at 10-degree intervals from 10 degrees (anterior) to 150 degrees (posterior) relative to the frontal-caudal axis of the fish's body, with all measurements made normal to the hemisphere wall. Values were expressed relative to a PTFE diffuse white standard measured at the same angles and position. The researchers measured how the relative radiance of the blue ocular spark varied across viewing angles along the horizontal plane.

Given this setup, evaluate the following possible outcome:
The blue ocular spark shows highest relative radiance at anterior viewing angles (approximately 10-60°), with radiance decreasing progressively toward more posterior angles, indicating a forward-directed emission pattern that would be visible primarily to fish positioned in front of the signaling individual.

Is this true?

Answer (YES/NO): NO